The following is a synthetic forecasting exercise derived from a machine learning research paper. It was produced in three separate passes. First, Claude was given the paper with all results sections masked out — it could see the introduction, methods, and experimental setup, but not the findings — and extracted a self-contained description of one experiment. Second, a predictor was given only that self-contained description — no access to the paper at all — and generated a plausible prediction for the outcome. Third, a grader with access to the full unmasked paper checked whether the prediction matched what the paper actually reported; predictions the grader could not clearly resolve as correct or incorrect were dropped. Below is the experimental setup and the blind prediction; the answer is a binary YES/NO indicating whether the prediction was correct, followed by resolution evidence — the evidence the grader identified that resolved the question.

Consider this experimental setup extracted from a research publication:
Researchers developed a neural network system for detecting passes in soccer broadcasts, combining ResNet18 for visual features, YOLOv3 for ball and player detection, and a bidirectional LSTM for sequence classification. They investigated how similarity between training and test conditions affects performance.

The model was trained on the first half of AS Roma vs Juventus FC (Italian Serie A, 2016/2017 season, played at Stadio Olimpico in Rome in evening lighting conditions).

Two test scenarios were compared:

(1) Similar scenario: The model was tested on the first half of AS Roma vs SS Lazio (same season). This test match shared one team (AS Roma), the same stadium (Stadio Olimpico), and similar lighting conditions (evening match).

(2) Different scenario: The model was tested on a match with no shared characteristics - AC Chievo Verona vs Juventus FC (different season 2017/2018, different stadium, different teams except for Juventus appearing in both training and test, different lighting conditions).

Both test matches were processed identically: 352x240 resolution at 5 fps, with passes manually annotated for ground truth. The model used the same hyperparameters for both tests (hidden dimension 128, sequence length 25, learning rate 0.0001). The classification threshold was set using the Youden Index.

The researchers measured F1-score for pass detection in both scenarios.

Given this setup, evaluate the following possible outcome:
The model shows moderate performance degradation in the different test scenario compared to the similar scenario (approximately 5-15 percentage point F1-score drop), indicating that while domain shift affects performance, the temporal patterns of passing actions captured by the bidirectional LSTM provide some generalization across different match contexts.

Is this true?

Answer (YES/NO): NO